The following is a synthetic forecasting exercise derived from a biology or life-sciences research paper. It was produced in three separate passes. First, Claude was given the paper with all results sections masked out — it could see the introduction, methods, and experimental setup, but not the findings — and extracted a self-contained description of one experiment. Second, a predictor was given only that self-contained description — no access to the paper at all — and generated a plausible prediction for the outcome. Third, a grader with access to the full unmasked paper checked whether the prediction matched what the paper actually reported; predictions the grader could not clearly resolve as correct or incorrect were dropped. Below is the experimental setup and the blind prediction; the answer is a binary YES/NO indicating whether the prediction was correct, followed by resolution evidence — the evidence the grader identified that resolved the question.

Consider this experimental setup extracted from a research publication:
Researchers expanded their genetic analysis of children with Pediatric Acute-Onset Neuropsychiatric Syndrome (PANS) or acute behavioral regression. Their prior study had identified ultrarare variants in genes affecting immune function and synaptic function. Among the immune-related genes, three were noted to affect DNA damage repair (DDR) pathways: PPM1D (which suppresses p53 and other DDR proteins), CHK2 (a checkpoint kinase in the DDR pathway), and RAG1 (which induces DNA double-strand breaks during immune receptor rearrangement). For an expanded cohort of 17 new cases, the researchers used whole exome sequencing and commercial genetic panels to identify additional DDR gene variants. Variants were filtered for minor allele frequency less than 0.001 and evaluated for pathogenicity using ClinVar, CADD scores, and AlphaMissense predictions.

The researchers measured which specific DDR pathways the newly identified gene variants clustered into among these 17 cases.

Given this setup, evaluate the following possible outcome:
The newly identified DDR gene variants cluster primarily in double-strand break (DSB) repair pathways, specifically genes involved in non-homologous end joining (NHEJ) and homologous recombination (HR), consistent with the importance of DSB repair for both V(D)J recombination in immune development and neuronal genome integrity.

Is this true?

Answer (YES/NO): NO